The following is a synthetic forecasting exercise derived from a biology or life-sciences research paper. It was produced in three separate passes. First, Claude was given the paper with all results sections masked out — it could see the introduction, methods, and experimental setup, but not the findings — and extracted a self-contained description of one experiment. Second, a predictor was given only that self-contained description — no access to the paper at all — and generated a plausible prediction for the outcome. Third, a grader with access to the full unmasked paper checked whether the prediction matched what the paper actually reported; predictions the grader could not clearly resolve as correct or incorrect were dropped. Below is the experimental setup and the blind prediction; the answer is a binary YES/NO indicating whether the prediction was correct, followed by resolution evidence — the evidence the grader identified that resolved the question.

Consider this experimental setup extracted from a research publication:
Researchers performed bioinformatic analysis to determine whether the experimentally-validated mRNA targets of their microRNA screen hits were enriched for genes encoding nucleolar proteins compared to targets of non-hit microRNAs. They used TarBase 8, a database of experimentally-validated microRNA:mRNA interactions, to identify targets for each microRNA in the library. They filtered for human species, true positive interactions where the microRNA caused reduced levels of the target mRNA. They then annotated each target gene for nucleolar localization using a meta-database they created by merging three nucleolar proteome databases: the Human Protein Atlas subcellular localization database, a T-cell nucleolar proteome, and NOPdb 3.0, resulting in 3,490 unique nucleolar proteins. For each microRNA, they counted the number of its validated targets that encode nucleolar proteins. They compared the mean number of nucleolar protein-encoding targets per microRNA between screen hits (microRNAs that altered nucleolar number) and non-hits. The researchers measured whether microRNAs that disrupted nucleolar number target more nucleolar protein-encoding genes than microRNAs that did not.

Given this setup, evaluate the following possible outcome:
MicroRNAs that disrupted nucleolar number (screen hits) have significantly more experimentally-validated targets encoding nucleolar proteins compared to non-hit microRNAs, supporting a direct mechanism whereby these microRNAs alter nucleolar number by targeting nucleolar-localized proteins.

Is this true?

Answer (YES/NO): YES